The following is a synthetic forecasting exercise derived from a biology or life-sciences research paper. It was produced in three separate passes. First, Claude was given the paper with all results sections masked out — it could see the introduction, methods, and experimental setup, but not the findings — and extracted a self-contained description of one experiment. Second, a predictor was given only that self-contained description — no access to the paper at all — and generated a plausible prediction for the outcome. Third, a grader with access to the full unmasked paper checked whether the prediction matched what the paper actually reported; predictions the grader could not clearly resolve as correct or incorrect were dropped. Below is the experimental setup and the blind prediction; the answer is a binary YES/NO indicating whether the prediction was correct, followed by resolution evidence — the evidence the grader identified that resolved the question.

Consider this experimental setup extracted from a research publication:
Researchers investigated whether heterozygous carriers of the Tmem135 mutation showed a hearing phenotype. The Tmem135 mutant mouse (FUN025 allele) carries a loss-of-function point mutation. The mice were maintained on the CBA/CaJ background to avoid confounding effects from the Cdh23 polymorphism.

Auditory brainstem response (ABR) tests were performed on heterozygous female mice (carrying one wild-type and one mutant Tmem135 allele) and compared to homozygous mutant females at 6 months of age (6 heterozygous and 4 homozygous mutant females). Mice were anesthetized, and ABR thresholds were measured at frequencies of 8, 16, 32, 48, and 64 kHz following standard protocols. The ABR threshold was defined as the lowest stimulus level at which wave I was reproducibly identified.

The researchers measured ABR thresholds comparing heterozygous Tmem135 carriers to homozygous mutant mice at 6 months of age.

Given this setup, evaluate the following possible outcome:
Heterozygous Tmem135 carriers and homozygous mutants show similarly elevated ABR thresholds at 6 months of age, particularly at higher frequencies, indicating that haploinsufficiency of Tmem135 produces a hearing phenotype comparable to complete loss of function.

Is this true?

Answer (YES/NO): NO